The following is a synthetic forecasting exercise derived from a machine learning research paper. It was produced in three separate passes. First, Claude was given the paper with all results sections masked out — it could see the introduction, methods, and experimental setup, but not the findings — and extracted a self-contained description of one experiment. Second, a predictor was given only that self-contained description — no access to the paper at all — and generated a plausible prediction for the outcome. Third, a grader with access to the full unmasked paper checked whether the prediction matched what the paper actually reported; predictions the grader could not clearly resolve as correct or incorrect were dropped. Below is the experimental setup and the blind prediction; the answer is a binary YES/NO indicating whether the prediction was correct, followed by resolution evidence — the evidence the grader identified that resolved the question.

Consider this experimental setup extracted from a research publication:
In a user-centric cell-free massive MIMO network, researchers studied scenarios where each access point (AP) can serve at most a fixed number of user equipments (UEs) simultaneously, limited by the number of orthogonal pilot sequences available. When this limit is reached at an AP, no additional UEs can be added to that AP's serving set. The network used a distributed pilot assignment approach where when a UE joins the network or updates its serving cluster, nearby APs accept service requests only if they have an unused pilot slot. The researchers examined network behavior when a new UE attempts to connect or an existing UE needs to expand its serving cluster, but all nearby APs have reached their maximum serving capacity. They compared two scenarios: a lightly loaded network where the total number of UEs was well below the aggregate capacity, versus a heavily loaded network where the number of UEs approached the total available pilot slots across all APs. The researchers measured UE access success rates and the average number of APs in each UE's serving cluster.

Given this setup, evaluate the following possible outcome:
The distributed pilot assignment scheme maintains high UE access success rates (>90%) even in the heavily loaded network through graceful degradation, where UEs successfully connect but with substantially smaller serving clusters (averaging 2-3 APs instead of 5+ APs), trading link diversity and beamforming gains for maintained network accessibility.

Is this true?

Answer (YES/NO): NO